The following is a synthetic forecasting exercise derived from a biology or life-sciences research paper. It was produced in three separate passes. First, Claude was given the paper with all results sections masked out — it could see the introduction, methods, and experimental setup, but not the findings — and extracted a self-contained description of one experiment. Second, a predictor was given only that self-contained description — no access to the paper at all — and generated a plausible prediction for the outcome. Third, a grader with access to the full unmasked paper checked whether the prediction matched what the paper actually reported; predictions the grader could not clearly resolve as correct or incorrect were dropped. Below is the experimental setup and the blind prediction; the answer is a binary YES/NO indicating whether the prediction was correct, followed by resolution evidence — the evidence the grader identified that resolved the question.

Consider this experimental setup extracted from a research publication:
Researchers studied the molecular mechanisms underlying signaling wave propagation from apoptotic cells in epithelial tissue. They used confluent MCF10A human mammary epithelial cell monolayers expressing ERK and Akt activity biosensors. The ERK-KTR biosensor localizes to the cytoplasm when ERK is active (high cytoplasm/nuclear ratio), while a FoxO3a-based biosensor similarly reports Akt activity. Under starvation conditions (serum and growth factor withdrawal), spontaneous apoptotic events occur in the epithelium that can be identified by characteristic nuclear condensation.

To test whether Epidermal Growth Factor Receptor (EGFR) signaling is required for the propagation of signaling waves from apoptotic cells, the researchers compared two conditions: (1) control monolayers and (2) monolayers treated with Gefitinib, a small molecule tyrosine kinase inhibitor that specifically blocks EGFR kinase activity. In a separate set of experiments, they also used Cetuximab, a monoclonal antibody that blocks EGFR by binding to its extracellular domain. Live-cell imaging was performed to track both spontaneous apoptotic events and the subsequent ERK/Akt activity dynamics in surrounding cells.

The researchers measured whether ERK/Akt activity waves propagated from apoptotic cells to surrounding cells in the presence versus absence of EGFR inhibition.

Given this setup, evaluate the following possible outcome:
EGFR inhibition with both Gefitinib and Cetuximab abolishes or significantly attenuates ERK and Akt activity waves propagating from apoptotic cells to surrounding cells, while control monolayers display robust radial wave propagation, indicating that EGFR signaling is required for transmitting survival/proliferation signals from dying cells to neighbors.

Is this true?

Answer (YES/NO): YES